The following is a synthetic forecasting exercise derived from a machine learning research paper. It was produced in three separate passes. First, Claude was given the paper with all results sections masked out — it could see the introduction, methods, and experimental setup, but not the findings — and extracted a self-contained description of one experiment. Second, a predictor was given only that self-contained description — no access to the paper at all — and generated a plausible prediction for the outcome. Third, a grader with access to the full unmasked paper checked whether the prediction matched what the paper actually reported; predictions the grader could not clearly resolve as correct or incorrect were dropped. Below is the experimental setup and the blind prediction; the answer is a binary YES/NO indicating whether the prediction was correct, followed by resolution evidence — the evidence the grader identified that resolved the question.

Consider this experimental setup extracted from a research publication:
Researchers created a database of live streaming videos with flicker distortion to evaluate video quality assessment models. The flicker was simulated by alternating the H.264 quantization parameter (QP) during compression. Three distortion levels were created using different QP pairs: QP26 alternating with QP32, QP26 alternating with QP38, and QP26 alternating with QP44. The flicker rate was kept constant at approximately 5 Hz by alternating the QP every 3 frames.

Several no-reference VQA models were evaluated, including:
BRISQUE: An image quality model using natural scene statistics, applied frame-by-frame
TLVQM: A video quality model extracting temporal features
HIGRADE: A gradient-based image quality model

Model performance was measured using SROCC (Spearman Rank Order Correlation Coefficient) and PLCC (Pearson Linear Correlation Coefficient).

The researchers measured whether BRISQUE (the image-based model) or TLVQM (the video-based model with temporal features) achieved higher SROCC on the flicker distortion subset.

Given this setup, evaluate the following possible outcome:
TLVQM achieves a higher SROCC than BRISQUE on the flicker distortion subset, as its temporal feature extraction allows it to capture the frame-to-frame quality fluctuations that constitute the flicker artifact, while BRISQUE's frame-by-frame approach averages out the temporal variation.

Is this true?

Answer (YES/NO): NO